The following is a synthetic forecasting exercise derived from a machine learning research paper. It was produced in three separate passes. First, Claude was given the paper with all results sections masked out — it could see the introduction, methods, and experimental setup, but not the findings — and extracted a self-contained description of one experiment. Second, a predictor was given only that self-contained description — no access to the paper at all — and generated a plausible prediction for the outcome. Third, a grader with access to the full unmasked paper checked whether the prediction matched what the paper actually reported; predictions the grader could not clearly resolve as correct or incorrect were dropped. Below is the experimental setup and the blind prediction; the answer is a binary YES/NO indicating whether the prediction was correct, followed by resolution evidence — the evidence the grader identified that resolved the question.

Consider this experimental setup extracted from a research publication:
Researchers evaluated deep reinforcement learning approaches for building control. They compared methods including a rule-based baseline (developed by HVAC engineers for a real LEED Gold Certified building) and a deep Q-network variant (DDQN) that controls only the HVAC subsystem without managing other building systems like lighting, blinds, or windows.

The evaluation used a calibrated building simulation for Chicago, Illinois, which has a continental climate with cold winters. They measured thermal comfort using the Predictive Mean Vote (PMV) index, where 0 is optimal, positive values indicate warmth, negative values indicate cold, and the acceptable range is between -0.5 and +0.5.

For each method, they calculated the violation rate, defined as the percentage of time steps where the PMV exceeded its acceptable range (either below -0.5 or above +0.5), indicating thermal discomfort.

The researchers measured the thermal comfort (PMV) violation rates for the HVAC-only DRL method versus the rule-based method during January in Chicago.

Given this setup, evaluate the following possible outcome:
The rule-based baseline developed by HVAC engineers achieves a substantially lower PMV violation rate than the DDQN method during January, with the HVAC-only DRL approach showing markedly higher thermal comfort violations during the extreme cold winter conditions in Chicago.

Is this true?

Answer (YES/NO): NO